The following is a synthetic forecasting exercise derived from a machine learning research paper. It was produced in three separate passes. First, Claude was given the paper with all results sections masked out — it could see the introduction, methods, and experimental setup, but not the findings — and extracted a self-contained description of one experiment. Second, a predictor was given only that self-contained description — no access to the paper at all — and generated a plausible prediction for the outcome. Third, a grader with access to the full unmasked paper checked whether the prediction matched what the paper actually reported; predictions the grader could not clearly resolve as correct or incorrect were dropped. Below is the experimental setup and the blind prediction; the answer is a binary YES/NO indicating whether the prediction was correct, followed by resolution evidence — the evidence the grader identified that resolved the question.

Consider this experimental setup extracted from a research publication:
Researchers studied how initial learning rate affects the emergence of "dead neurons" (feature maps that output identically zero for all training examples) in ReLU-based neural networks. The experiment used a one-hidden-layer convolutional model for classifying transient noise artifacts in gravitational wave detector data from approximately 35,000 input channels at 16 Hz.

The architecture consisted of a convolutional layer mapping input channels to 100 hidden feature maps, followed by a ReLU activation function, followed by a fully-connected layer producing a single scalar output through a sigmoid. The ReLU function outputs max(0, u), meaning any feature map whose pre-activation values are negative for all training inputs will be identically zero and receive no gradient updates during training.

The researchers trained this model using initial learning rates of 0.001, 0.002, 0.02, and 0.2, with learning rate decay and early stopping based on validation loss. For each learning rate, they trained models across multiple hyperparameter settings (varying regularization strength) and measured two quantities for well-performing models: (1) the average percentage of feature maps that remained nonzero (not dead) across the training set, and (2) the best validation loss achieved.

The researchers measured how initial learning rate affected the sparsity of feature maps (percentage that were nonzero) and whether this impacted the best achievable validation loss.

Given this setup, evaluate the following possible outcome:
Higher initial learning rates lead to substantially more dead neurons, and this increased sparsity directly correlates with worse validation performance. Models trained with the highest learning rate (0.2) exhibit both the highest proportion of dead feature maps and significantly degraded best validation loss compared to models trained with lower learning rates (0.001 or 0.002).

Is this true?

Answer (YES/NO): NO